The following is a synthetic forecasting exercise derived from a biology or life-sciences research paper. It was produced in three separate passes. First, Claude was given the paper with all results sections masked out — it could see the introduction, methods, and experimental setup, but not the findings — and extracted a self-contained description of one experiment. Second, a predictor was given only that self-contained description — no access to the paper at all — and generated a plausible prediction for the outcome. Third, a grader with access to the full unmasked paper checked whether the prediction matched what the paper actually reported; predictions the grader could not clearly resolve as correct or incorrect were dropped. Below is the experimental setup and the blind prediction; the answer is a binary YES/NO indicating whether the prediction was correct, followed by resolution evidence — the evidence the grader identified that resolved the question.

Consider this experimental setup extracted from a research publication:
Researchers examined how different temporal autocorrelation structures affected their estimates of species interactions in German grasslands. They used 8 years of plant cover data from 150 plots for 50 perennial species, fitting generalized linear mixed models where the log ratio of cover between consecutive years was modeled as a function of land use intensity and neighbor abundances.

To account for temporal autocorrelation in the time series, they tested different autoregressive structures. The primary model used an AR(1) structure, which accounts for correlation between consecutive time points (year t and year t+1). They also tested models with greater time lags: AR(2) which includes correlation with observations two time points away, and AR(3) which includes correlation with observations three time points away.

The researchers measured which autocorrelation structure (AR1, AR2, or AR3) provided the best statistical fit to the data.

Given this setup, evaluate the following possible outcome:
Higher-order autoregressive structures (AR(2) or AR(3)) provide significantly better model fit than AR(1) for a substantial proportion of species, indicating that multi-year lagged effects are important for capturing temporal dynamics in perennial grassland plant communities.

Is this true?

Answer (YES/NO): NO